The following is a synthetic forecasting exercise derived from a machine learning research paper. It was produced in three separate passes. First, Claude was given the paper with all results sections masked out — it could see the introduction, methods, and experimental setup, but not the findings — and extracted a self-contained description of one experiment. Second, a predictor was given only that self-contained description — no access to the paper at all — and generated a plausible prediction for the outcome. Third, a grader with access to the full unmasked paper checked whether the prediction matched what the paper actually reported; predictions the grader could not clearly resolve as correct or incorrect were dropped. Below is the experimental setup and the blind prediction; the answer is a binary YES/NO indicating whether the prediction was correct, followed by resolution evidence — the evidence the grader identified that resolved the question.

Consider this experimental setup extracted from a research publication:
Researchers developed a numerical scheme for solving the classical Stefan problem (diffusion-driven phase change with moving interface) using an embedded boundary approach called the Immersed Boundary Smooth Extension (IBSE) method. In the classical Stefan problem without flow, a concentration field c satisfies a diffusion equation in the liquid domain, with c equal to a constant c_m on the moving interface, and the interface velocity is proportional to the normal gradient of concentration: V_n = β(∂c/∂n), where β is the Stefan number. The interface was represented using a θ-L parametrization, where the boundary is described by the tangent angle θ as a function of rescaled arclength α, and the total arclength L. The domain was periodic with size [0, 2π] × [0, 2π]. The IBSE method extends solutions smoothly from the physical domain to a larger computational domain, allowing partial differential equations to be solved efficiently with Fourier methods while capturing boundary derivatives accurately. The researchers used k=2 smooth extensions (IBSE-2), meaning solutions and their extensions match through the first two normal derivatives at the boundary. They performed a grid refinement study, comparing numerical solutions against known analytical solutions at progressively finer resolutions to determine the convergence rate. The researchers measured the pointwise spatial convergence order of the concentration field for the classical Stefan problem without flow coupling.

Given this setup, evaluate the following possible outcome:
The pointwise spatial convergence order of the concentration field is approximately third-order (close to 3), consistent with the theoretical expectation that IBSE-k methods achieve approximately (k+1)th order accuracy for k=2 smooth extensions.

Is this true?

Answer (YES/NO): NO